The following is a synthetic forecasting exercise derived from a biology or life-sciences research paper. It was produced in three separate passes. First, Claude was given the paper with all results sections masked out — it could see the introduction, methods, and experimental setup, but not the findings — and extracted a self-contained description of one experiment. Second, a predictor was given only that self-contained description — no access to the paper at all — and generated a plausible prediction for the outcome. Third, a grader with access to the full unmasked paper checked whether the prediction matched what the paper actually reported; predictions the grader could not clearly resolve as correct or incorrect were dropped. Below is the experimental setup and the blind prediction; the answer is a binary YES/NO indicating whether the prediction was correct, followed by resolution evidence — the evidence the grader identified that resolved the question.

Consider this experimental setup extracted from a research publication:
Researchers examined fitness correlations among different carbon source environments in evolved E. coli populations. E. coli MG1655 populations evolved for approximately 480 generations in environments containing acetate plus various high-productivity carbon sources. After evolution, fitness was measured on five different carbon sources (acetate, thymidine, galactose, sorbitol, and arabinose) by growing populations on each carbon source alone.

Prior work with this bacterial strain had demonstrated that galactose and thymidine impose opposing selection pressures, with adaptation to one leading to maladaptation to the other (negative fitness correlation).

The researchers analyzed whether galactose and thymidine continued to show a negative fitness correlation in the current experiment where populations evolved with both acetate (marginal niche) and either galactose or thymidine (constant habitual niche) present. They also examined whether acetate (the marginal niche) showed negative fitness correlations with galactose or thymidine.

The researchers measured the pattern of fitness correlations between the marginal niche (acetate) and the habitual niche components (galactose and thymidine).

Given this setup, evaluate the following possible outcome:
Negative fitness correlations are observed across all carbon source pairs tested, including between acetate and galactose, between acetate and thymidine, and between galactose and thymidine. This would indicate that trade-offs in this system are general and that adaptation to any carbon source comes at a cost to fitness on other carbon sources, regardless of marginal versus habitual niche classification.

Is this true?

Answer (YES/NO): NO